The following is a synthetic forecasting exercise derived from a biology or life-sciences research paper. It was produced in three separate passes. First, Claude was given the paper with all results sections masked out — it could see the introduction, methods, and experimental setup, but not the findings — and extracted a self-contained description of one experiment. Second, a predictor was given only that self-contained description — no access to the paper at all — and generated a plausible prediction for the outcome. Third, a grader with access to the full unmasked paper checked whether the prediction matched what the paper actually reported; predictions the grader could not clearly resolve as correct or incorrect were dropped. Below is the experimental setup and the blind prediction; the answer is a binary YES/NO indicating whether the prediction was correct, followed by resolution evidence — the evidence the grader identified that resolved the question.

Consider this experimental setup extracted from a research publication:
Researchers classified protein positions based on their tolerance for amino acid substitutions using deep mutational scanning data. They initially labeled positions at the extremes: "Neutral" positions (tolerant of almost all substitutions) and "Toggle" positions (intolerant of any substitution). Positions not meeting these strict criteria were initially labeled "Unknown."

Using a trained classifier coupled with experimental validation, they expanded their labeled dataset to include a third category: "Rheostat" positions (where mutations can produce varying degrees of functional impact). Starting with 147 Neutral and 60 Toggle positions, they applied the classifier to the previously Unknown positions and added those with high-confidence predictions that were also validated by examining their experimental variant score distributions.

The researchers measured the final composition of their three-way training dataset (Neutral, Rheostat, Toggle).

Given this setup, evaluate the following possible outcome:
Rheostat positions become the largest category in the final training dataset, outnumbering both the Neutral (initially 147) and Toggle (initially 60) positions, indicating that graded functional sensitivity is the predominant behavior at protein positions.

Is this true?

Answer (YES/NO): NO